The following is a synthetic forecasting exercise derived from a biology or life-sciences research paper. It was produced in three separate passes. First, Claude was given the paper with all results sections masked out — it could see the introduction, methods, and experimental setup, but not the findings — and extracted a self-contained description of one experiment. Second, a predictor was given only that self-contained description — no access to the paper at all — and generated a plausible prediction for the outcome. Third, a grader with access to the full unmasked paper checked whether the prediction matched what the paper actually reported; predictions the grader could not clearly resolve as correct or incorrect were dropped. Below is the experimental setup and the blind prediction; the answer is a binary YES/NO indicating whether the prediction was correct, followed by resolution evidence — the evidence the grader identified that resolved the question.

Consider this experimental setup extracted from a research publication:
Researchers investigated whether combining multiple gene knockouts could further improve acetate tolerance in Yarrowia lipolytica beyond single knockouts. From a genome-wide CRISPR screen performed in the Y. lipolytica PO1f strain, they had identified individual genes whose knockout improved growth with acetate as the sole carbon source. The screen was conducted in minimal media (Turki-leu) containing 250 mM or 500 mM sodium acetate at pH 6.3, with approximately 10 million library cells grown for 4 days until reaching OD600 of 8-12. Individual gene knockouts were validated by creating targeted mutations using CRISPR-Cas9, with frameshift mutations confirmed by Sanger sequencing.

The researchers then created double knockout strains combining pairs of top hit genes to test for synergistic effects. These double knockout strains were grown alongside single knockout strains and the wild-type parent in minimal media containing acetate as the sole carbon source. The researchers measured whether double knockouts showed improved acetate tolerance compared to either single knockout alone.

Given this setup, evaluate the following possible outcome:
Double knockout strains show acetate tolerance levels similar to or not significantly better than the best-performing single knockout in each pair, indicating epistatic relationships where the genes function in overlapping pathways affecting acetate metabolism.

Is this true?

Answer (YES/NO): NO